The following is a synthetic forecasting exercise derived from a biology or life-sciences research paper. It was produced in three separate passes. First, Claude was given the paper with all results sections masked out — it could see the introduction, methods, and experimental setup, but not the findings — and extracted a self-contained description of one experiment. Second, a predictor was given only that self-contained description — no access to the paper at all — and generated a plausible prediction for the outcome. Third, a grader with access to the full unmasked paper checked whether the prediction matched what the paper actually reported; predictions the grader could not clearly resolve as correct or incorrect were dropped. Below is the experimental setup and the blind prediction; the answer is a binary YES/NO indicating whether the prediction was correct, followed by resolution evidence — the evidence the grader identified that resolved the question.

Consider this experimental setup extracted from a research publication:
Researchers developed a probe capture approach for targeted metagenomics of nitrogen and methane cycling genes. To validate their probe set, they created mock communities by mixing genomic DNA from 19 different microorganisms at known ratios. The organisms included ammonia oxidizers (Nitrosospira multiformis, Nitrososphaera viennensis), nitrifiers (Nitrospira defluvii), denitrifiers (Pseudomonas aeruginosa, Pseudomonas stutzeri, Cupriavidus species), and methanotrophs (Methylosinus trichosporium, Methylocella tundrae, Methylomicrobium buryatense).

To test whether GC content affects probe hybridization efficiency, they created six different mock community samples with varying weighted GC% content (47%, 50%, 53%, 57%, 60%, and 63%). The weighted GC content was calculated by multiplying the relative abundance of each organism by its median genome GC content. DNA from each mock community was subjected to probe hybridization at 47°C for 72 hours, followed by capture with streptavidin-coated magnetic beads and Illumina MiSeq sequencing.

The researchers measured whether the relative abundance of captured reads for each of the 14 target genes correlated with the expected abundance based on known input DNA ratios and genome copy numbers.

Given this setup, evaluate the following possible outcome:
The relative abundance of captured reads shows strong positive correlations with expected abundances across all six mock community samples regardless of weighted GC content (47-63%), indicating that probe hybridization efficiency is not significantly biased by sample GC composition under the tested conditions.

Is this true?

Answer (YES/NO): NO